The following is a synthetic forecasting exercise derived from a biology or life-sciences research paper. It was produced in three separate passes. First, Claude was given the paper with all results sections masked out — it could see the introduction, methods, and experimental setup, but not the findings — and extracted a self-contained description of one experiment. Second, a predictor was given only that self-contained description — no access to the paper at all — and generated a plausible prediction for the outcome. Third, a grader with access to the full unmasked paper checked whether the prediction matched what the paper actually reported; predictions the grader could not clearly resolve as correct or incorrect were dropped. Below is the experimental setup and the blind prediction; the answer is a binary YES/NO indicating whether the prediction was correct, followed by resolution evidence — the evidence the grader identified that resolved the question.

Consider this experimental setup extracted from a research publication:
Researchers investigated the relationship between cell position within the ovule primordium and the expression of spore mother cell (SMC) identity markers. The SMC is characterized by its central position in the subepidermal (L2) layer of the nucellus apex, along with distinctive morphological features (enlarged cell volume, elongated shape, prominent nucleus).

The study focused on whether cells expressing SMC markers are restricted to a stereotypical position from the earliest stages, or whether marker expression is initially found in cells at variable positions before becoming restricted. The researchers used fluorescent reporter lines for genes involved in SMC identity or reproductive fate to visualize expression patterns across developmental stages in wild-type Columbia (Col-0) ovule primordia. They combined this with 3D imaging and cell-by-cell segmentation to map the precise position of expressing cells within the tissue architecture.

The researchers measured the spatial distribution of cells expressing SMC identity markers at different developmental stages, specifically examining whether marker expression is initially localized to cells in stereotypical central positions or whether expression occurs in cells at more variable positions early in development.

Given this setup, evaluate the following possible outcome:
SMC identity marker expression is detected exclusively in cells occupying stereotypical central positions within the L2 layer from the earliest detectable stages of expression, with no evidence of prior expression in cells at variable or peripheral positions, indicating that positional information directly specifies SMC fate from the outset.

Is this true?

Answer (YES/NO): NO